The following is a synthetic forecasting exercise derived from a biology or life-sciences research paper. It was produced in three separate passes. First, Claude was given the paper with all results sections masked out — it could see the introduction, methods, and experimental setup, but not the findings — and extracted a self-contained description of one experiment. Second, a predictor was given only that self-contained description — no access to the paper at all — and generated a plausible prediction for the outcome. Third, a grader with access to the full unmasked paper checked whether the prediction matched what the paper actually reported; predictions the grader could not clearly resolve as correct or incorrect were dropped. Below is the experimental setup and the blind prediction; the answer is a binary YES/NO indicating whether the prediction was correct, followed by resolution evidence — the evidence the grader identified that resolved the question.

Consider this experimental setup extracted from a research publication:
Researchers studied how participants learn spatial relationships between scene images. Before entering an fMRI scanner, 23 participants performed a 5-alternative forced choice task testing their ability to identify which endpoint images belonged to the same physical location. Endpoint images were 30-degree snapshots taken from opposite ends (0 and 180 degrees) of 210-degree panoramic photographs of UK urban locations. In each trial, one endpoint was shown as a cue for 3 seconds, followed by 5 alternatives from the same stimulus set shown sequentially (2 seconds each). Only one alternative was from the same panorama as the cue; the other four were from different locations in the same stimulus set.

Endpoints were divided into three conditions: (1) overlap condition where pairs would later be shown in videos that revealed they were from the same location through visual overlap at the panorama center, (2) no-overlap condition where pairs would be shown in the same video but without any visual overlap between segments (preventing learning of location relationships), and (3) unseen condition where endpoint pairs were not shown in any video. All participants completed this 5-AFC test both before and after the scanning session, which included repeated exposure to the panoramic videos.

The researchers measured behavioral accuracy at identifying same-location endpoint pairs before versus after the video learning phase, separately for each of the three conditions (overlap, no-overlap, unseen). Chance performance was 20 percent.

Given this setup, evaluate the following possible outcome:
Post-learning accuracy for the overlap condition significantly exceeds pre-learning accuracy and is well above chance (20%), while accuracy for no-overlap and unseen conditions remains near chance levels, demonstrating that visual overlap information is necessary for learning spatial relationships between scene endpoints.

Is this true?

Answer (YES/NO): NO